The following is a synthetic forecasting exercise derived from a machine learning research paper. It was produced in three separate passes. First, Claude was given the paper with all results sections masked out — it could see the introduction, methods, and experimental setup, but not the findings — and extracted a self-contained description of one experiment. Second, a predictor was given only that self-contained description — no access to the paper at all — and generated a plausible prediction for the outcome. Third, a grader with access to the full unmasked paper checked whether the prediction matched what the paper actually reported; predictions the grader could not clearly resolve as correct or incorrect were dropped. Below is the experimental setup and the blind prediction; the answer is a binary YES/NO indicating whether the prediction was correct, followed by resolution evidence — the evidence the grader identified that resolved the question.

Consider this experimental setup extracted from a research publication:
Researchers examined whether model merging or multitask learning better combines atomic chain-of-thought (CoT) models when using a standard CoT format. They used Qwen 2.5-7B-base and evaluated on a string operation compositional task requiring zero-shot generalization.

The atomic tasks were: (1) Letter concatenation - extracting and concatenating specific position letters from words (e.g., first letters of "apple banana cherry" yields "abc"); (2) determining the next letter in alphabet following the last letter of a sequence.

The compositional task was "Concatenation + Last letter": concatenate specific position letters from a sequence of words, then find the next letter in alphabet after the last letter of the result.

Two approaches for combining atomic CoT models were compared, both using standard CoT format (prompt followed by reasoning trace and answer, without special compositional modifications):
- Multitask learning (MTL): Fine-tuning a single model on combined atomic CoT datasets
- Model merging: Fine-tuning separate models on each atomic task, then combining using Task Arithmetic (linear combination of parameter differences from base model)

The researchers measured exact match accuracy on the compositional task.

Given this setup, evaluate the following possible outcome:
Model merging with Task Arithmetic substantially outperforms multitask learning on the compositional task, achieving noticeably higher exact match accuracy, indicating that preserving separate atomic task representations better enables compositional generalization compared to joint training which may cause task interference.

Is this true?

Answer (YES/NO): NO